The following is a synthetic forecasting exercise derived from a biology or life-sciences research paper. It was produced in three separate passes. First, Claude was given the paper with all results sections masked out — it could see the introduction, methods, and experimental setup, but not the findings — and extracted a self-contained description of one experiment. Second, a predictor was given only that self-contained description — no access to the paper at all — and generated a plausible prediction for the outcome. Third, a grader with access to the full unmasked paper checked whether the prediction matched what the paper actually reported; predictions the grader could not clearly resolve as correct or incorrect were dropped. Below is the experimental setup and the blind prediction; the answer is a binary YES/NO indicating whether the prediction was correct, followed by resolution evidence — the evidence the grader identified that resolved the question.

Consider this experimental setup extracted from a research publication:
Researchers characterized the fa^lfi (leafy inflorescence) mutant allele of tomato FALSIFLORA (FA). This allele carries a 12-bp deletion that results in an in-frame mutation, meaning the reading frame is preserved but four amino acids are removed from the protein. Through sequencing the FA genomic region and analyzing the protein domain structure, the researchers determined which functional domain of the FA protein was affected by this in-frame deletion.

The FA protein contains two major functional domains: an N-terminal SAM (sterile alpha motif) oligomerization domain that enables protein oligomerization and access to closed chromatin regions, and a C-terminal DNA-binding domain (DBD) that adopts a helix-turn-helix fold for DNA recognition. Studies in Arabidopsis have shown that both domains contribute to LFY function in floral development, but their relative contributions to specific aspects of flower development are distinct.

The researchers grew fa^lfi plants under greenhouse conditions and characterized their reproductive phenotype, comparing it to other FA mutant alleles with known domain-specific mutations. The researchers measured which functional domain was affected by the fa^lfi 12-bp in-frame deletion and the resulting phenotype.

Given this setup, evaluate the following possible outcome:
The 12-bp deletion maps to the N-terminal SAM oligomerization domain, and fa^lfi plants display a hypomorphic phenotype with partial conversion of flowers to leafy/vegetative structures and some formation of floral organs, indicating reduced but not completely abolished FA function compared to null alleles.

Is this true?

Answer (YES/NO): NO